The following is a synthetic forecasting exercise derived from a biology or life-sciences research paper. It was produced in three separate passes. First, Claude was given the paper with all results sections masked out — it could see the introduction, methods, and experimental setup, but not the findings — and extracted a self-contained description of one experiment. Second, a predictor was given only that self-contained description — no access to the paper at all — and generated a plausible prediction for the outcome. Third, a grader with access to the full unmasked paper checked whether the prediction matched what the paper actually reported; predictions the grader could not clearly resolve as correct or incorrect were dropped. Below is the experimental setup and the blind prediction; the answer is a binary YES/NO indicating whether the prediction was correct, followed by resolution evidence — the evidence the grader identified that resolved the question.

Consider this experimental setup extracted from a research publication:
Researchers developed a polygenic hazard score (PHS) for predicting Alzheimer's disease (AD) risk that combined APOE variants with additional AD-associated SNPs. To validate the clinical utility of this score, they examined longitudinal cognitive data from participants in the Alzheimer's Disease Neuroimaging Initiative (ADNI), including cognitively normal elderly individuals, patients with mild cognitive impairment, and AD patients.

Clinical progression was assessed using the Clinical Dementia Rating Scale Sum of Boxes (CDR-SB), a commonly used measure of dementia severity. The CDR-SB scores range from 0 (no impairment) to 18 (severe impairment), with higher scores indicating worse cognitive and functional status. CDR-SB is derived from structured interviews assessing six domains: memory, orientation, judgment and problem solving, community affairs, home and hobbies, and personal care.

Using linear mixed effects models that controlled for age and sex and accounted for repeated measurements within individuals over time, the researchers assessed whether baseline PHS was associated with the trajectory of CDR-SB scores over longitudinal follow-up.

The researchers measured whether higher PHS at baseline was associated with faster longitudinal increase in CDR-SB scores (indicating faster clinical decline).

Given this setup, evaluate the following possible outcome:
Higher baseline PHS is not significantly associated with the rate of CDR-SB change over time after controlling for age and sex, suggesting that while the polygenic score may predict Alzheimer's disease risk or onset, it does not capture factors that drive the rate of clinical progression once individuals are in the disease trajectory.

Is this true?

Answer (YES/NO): NO